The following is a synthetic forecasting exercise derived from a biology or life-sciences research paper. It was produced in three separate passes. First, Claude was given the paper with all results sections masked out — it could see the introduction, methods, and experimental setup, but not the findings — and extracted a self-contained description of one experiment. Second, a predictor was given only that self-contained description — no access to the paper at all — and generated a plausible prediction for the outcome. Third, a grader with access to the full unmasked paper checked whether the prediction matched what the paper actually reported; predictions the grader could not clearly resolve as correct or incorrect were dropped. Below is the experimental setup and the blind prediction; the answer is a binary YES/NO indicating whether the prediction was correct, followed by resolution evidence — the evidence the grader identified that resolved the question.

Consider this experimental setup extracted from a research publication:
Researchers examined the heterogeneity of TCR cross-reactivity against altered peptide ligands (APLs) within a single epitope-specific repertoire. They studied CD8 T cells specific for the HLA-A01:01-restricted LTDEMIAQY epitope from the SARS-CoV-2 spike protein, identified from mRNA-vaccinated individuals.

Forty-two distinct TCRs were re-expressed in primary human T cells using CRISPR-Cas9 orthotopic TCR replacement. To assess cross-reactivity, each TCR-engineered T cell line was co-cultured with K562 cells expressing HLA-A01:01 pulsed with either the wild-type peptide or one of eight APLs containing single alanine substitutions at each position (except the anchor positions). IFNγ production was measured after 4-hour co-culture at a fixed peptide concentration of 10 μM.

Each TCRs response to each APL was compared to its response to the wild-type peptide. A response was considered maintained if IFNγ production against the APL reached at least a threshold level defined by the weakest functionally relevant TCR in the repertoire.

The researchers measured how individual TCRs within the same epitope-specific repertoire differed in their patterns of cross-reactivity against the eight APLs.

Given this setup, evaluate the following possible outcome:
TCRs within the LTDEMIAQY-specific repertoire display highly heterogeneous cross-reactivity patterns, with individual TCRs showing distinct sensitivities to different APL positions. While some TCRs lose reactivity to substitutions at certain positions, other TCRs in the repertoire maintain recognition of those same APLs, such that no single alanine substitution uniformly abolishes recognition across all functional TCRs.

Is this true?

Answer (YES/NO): NO